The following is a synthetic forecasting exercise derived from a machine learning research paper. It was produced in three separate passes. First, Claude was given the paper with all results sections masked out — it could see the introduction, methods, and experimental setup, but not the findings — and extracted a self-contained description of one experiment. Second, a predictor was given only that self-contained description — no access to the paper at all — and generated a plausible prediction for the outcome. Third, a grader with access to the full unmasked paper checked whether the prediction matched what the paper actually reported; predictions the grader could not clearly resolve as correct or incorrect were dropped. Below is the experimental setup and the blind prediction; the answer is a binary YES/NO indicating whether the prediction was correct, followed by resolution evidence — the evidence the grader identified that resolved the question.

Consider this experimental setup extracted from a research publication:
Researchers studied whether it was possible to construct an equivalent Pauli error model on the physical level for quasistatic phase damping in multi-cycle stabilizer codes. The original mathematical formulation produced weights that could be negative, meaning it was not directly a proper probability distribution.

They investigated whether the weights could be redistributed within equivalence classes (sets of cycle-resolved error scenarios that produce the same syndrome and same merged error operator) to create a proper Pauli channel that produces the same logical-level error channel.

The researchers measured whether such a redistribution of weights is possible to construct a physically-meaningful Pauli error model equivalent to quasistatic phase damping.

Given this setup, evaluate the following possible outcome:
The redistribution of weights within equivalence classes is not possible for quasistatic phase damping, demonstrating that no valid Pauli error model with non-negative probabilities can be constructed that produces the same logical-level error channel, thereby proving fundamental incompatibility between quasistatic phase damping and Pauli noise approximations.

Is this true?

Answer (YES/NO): NO